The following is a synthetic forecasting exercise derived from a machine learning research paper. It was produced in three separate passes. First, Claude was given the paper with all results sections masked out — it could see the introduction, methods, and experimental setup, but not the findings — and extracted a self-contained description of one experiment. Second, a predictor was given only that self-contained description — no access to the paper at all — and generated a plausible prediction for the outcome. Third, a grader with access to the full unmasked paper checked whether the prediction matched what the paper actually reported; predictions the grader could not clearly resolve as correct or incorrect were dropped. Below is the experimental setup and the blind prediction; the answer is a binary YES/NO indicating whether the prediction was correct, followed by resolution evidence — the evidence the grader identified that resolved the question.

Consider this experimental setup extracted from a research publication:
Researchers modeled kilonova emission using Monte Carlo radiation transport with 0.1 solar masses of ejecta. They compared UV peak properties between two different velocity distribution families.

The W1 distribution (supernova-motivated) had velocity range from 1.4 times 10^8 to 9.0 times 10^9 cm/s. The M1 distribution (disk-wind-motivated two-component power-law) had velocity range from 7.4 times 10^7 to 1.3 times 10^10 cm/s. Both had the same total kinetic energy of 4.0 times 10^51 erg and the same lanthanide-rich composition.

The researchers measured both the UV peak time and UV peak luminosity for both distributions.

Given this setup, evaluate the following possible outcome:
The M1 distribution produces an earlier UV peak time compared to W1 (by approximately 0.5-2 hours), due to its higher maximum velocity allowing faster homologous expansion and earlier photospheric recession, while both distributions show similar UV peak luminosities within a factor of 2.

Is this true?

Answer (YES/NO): NO